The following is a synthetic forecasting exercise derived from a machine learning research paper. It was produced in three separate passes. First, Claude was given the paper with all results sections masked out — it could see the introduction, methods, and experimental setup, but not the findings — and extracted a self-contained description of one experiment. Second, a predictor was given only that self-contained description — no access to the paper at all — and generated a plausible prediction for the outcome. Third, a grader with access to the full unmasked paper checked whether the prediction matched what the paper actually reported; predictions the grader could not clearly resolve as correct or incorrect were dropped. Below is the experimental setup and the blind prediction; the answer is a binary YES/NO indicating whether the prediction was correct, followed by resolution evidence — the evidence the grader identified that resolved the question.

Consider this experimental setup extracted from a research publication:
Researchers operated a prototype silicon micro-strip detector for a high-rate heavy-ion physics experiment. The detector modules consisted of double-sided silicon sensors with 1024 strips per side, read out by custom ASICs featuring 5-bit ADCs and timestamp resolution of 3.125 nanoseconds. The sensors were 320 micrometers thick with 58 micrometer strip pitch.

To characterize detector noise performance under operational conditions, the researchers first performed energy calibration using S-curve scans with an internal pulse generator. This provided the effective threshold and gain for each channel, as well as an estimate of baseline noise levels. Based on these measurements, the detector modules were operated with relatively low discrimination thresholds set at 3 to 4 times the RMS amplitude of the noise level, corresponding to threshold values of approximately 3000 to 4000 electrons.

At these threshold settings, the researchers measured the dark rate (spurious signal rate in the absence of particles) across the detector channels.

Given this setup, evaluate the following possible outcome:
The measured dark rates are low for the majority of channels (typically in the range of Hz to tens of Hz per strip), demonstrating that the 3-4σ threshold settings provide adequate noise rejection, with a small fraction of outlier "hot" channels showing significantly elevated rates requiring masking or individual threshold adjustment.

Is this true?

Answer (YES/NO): NO